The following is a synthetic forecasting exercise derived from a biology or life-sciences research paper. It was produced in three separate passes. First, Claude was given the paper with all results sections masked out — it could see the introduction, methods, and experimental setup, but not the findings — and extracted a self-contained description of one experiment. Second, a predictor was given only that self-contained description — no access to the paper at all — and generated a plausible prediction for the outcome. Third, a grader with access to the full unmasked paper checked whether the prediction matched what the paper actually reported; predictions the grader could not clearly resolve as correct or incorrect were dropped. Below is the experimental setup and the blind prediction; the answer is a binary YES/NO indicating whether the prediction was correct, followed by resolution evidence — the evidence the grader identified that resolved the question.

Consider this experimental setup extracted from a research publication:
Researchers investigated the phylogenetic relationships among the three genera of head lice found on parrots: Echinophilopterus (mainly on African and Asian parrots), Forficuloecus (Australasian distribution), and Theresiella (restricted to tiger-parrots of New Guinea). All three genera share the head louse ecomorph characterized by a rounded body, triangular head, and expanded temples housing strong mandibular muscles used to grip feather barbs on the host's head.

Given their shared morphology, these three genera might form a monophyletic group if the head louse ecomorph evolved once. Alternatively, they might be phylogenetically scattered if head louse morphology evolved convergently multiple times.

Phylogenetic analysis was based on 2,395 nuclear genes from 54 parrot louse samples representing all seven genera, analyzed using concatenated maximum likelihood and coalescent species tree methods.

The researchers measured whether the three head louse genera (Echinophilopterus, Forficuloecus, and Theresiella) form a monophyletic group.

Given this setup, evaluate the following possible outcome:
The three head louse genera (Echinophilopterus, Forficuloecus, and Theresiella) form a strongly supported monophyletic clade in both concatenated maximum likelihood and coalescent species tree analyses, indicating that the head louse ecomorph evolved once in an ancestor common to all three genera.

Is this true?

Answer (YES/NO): NO